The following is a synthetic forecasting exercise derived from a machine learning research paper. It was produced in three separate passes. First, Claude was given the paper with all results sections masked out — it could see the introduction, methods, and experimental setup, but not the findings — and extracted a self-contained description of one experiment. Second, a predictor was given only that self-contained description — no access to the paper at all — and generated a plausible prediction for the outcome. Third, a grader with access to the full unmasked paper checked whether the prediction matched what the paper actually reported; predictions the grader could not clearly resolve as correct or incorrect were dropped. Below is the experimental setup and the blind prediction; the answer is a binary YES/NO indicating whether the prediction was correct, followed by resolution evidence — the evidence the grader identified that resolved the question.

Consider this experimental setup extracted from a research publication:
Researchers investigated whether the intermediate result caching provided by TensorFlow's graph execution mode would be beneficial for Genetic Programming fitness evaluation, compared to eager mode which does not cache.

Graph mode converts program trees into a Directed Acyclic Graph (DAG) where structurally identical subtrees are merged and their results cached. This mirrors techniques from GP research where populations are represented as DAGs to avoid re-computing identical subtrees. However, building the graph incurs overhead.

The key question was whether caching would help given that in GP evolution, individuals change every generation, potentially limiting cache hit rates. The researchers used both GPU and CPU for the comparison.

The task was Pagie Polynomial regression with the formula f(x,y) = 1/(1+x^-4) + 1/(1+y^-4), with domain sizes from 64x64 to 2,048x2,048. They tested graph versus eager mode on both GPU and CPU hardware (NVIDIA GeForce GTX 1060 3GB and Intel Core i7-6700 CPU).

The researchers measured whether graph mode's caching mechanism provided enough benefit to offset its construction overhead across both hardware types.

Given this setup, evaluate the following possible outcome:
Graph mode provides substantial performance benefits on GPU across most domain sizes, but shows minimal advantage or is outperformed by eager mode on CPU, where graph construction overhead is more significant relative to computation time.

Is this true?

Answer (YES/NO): NO